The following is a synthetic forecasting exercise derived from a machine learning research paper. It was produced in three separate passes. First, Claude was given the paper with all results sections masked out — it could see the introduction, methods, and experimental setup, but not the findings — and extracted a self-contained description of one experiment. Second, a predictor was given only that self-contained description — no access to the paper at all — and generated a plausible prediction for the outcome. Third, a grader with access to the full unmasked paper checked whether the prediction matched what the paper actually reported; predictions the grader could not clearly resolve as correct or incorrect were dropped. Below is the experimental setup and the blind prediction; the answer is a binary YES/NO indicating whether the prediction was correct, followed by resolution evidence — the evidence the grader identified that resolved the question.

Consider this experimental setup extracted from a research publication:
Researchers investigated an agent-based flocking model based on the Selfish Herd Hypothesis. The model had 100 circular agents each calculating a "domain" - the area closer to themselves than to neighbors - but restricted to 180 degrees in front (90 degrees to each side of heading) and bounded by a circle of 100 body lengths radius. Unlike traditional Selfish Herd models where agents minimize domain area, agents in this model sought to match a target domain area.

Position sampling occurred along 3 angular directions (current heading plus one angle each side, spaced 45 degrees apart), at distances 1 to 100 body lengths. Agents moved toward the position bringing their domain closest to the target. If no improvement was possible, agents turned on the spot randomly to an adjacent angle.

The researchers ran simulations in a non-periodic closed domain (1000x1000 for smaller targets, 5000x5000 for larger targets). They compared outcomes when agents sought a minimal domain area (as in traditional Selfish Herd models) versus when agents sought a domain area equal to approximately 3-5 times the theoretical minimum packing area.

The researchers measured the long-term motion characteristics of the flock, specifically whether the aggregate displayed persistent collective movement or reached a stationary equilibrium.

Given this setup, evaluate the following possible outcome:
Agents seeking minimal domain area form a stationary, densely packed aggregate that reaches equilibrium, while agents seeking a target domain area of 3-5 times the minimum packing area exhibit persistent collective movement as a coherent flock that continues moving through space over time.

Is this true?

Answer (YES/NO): NO